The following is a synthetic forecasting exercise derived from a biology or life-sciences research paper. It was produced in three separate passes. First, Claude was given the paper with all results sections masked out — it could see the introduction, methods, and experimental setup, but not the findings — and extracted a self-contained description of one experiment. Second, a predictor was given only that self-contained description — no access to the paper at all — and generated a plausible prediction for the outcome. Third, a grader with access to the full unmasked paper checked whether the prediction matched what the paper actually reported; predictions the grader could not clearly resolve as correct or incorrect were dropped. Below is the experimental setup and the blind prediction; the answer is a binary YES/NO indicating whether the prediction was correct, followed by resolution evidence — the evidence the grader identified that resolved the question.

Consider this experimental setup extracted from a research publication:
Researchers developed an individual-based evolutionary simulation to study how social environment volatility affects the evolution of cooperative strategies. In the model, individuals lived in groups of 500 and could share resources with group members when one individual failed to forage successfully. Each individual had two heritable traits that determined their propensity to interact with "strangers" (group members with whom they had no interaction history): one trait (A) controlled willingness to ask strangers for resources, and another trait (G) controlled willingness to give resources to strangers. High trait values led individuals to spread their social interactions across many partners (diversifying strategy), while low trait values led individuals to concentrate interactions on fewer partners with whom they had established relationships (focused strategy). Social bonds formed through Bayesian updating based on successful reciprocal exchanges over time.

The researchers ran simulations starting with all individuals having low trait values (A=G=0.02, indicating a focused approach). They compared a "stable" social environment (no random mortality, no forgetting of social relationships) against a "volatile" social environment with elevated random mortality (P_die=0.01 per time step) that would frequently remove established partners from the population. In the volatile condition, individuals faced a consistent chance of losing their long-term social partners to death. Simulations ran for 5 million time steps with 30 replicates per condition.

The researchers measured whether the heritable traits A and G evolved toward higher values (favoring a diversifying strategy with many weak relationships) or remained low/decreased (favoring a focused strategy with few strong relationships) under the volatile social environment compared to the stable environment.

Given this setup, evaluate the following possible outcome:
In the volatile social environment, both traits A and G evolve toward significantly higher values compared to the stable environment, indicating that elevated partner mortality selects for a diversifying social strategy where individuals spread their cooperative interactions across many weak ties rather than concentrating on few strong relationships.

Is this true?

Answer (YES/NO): NO